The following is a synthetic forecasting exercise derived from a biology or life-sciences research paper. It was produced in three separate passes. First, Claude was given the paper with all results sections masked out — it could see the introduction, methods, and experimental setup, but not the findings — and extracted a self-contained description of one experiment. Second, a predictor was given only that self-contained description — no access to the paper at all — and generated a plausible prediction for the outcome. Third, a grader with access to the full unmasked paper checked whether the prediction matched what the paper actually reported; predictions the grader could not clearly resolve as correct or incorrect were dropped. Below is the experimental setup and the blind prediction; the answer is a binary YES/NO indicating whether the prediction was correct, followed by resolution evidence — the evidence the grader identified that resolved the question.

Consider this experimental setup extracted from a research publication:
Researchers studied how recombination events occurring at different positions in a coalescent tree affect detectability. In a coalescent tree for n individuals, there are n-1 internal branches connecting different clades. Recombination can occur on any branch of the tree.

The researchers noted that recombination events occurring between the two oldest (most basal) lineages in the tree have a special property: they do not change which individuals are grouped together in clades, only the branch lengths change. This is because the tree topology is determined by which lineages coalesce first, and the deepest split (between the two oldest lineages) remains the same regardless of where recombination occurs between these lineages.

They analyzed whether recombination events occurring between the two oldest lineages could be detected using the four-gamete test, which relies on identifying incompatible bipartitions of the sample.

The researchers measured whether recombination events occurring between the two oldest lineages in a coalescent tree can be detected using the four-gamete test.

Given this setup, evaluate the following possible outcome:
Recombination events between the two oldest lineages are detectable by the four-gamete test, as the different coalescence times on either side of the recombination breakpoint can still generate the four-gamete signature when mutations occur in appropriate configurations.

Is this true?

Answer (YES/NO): NO